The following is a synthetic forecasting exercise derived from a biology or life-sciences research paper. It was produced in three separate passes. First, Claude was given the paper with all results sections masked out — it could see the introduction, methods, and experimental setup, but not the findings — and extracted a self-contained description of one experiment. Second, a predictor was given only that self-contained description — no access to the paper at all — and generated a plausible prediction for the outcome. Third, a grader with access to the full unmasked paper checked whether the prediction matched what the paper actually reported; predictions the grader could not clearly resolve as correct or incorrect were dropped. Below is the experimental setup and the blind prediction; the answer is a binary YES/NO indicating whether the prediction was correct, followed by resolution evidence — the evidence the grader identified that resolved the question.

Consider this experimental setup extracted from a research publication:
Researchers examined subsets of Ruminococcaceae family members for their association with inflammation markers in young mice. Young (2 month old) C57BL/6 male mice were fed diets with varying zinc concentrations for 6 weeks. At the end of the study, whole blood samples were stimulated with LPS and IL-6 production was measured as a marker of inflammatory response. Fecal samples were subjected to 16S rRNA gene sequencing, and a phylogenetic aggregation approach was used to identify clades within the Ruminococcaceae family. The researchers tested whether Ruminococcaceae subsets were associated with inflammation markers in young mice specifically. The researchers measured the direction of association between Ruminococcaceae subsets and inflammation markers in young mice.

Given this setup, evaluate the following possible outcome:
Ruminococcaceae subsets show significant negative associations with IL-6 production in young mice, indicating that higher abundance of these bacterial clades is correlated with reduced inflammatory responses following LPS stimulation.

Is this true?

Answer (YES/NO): YES